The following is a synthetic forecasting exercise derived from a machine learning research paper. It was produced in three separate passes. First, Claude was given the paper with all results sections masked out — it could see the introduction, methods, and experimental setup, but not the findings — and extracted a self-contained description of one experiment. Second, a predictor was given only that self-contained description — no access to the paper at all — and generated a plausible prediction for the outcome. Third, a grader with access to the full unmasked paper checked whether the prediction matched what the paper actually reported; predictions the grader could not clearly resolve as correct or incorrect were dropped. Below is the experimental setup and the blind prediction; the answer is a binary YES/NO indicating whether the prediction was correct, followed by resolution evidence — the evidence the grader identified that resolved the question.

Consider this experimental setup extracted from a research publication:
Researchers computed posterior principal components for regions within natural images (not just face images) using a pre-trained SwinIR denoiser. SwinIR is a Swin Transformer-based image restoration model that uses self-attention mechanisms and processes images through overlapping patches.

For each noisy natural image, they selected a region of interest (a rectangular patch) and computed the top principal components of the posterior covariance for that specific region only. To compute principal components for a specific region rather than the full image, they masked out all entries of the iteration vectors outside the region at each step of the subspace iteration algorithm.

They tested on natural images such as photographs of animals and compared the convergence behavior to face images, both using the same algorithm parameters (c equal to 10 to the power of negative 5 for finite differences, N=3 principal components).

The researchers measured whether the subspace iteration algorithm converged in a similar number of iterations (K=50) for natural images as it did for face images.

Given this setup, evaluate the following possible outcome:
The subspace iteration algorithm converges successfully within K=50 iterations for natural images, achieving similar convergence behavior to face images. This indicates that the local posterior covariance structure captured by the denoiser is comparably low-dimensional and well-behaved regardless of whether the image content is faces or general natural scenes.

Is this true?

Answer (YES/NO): YES